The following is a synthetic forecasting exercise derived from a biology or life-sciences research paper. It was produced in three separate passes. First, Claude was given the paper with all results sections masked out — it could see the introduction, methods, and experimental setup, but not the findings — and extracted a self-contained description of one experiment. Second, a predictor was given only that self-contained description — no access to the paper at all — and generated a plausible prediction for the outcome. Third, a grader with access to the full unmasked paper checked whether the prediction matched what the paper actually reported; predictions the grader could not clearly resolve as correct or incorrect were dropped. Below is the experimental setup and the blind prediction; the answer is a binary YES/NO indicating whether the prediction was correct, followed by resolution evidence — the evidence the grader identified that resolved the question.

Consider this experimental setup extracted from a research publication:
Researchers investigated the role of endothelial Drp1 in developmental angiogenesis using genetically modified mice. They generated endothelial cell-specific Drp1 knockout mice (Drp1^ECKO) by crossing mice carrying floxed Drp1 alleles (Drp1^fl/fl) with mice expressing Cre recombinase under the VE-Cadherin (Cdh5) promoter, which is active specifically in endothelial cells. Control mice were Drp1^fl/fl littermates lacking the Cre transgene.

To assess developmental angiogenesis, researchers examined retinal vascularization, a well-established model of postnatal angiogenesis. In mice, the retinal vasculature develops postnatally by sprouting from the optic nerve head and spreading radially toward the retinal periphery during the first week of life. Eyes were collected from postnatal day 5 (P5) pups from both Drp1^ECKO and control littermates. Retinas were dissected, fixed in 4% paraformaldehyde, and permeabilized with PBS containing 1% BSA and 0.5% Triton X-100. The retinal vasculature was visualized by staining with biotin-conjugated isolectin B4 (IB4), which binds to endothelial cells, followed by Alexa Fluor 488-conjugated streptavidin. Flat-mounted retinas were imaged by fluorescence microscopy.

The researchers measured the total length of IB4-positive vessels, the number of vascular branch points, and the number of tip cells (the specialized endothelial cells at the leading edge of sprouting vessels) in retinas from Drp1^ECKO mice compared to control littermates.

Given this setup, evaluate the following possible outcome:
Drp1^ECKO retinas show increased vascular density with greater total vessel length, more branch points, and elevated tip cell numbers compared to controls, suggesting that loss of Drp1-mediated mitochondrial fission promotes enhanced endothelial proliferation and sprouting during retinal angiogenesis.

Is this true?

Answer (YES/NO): NO